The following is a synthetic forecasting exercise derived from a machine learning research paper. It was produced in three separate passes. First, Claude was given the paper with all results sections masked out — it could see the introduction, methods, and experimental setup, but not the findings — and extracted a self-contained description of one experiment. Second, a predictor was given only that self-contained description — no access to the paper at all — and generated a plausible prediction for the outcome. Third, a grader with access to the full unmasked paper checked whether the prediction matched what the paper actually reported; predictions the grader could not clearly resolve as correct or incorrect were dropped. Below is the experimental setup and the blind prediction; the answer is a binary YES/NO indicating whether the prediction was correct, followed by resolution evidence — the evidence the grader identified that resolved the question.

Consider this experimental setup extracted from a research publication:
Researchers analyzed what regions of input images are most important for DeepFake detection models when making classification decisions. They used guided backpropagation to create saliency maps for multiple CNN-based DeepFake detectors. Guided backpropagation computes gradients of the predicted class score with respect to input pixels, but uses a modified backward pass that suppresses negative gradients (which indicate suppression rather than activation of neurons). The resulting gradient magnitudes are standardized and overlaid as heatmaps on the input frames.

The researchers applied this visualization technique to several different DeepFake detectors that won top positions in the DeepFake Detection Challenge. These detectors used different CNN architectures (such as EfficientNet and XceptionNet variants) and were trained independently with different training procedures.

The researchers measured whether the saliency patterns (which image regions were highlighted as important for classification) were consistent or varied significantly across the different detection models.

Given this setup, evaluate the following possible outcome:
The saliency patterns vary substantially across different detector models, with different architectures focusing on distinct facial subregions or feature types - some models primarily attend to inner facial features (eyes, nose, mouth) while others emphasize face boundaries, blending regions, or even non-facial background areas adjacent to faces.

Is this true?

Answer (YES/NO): NO